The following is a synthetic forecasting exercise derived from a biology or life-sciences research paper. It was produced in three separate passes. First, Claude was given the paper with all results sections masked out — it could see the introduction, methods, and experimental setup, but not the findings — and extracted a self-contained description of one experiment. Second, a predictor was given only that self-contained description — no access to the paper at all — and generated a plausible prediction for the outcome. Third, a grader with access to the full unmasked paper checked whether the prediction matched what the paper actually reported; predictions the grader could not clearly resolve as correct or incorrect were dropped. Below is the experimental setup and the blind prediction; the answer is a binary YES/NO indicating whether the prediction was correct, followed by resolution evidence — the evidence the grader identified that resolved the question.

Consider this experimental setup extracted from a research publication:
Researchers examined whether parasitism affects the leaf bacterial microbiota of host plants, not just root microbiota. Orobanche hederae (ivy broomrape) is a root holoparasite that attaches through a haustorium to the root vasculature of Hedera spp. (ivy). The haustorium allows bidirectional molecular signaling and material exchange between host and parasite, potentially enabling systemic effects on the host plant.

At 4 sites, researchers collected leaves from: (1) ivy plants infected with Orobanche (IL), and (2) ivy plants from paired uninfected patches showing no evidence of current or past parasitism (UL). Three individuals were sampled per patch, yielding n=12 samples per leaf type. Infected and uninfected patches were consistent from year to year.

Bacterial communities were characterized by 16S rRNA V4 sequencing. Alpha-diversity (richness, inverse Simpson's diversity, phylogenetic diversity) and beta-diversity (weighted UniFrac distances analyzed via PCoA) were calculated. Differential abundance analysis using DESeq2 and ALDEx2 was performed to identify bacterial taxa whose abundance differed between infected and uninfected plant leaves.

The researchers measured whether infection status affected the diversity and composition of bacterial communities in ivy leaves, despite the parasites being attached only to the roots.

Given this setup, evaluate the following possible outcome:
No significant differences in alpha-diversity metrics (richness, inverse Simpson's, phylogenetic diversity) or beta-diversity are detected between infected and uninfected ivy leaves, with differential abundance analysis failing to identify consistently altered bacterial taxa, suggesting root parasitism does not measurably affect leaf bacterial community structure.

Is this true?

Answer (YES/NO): YES